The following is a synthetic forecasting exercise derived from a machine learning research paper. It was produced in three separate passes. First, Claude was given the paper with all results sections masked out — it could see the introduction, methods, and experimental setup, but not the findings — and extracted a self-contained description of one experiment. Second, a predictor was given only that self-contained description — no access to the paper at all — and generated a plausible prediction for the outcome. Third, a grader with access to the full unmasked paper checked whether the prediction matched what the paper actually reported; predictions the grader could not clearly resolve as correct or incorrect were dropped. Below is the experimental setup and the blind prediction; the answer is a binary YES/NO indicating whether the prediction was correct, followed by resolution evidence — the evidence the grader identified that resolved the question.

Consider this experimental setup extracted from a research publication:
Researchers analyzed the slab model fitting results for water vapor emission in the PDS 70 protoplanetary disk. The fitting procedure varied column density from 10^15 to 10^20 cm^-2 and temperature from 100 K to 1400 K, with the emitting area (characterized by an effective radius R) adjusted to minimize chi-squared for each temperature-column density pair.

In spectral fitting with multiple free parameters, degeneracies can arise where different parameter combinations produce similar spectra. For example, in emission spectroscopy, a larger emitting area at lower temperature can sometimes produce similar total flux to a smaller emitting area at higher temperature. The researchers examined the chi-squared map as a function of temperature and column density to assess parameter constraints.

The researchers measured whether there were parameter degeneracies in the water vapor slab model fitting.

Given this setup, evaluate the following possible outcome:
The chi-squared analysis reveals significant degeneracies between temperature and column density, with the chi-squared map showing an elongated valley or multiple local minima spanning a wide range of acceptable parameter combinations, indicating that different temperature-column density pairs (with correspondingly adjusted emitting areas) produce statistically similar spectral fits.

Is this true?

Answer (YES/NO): YES